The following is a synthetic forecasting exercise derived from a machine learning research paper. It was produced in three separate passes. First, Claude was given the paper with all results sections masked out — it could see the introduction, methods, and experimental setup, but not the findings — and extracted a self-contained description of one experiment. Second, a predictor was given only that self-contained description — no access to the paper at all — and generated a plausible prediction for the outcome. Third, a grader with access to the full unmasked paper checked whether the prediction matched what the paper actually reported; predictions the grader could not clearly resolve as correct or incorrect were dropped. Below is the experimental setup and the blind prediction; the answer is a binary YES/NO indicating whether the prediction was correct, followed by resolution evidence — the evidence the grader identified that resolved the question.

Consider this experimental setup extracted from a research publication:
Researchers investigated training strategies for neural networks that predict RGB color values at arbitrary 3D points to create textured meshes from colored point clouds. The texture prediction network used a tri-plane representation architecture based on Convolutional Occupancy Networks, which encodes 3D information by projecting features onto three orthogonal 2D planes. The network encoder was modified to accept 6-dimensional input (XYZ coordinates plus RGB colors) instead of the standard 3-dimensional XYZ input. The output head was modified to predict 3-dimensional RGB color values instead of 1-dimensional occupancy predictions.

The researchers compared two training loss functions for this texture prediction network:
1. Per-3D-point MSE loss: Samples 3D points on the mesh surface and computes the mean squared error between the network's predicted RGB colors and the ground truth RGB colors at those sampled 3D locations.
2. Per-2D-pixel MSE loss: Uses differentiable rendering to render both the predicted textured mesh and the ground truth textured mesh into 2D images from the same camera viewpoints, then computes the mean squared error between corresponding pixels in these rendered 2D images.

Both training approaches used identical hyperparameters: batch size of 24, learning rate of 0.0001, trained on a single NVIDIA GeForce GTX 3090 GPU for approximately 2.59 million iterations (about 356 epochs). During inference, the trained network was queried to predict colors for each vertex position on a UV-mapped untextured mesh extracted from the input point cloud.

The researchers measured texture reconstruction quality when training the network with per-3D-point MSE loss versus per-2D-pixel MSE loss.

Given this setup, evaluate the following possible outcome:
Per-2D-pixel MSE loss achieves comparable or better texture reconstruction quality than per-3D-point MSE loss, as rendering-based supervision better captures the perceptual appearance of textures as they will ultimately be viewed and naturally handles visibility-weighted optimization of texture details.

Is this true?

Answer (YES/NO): NO